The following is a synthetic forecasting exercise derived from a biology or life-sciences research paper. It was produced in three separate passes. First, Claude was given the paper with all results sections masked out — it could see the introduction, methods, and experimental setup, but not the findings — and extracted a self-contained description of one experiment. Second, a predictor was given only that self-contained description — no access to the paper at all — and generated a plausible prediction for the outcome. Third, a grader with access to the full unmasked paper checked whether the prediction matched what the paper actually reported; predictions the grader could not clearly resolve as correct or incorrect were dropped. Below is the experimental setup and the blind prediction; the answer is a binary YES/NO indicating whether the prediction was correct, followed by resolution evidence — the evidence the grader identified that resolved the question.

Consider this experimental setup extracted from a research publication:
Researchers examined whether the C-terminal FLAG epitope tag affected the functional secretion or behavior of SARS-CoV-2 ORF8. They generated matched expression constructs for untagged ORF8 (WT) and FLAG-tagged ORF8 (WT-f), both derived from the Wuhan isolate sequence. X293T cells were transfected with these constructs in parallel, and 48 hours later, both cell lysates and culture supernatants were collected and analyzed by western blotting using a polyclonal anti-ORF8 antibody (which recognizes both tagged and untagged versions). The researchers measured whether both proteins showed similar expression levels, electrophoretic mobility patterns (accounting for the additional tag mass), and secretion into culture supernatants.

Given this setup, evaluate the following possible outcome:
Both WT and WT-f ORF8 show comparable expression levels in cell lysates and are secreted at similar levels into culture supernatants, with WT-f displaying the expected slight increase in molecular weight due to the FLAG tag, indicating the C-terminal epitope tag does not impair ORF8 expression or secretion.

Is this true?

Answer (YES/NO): YES